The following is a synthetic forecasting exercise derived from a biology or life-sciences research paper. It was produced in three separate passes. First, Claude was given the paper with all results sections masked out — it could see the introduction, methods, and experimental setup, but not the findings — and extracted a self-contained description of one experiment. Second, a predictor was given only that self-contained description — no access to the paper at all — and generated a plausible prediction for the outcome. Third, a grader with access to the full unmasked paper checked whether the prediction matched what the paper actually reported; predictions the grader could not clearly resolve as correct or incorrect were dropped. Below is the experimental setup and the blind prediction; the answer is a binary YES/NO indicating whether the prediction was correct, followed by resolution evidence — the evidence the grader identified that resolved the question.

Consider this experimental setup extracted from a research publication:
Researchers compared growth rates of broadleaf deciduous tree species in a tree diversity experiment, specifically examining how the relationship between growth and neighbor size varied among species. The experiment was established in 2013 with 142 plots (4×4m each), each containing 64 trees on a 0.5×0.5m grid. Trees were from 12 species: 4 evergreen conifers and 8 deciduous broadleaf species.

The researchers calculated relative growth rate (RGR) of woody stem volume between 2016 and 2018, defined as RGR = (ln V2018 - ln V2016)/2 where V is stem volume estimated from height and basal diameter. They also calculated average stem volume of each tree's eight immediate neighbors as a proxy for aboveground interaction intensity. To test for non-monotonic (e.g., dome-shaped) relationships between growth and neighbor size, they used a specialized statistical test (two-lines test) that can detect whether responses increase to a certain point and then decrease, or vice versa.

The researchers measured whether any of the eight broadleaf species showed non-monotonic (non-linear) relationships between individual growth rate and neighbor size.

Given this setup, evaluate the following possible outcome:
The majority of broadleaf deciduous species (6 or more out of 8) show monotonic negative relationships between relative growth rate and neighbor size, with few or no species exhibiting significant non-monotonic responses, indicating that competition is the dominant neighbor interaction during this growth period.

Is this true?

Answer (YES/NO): NO